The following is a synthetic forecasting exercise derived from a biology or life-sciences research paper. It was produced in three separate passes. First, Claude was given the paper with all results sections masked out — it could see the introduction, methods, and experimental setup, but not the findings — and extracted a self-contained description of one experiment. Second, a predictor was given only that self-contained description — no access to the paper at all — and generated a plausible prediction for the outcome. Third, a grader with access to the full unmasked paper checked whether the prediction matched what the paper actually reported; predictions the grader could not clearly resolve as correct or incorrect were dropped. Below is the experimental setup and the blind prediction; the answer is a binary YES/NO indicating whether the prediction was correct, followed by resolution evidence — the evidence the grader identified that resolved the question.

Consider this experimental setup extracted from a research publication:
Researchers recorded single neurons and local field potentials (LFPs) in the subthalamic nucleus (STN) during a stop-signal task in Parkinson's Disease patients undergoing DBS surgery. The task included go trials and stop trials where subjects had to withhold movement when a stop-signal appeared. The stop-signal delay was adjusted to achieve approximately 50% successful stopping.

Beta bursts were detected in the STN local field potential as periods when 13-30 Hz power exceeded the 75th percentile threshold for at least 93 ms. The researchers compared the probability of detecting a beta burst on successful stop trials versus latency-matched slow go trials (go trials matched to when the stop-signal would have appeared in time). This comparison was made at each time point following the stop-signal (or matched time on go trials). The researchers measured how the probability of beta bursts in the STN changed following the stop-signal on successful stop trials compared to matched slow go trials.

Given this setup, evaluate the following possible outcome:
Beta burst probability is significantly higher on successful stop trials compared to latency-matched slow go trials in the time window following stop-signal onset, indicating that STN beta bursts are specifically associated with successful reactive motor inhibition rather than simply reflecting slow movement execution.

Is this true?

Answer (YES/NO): YES